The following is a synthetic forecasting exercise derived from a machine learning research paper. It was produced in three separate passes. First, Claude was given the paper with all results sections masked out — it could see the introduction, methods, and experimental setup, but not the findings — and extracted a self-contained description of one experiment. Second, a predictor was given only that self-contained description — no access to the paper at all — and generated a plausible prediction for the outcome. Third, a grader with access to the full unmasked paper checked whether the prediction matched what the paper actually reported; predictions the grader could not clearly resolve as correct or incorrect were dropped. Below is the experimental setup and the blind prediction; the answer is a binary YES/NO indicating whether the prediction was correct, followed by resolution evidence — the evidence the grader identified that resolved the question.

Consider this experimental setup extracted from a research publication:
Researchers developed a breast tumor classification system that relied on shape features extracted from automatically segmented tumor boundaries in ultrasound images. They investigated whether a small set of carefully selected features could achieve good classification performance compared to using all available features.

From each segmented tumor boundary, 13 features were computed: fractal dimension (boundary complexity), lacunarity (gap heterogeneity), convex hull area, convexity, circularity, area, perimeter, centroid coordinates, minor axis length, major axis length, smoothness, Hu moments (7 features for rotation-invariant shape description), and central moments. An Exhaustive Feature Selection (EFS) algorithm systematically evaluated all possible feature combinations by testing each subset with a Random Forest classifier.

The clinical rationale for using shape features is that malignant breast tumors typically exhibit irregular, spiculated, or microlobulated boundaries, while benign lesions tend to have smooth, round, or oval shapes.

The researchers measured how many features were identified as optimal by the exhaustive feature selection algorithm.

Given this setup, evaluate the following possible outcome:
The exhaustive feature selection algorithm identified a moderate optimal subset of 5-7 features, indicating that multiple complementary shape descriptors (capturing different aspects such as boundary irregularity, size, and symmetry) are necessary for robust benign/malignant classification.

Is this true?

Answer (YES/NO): NO